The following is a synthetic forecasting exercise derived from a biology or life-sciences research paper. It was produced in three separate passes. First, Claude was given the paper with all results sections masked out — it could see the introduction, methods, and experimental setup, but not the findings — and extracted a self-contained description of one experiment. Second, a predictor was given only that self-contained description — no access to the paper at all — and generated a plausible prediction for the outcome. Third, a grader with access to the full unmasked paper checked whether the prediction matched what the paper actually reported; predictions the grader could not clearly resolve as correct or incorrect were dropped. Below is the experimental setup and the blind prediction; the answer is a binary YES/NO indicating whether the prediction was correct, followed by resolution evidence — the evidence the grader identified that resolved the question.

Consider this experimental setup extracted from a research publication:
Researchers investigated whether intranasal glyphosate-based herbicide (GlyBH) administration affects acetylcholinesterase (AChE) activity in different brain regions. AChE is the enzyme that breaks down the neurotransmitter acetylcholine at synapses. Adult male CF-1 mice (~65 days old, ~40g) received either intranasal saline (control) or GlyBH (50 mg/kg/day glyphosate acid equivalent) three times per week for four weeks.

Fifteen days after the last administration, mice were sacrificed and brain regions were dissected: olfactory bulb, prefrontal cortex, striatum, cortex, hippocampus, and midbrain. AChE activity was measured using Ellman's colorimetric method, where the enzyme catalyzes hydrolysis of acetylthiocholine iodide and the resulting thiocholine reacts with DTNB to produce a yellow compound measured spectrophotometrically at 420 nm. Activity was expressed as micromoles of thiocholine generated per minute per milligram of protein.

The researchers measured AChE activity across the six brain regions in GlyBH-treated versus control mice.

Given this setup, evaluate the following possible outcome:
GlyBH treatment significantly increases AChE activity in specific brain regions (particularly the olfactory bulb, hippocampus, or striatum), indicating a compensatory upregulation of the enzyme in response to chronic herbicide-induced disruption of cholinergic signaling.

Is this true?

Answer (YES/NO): NO